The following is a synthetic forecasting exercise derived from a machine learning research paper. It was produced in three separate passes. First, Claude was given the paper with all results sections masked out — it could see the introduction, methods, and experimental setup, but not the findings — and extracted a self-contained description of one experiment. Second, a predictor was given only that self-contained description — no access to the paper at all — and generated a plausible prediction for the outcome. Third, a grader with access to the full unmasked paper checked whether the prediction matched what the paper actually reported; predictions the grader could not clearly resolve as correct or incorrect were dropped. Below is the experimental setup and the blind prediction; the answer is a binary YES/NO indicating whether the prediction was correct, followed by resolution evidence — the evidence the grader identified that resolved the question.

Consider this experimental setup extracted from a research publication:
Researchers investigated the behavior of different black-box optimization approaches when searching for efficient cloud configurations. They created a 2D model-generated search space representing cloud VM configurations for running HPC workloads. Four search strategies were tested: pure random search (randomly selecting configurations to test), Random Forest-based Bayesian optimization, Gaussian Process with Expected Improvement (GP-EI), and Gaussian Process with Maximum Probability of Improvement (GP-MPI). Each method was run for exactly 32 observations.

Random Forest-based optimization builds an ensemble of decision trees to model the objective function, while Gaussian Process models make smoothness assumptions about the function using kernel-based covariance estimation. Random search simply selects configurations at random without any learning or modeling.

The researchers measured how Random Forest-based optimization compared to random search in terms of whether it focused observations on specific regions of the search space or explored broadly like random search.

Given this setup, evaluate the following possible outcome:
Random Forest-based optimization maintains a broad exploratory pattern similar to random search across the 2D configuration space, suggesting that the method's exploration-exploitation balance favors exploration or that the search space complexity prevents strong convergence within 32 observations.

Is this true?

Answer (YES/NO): NO